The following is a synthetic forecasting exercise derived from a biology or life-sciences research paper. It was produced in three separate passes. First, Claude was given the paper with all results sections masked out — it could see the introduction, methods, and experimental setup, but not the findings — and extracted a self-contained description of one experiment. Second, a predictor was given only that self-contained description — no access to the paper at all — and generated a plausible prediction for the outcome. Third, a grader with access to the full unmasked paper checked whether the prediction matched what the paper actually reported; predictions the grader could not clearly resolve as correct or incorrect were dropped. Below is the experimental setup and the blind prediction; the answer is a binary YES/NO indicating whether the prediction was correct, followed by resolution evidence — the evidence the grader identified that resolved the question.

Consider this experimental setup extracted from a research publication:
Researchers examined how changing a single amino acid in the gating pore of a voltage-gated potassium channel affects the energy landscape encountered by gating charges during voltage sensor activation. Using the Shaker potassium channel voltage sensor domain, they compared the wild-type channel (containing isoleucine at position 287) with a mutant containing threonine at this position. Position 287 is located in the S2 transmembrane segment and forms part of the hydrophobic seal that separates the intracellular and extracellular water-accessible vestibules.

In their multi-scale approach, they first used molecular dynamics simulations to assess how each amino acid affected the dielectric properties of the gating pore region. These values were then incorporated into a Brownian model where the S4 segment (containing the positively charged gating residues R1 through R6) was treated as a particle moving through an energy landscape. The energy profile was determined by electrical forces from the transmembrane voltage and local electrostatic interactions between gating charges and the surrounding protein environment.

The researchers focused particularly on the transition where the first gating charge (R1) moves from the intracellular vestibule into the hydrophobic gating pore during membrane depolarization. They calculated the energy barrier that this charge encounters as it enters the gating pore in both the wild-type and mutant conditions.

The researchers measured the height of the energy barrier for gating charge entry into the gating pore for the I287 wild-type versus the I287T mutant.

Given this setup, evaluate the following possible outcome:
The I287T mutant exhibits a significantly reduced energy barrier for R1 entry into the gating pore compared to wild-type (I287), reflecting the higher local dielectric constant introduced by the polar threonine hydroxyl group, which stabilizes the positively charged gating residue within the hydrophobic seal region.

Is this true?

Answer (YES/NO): YES